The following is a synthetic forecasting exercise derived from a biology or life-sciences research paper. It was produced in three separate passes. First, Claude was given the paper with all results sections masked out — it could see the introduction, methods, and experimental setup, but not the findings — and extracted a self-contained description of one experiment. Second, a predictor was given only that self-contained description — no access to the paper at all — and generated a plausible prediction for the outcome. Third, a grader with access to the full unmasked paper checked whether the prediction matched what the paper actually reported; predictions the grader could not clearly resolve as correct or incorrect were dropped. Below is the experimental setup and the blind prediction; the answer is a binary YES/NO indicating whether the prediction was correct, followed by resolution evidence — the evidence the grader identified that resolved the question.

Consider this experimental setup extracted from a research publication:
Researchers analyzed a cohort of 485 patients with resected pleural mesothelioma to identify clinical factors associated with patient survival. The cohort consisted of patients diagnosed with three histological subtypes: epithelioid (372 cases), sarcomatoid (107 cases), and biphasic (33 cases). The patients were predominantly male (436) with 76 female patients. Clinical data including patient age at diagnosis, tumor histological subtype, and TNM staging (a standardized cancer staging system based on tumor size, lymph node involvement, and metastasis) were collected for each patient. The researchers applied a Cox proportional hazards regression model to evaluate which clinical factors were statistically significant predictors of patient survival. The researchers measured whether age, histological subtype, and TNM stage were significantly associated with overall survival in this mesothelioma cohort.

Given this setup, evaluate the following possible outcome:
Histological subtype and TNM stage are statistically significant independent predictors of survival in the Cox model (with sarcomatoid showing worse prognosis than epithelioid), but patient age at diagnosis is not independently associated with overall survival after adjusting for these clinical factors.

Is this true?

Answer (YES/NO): NO